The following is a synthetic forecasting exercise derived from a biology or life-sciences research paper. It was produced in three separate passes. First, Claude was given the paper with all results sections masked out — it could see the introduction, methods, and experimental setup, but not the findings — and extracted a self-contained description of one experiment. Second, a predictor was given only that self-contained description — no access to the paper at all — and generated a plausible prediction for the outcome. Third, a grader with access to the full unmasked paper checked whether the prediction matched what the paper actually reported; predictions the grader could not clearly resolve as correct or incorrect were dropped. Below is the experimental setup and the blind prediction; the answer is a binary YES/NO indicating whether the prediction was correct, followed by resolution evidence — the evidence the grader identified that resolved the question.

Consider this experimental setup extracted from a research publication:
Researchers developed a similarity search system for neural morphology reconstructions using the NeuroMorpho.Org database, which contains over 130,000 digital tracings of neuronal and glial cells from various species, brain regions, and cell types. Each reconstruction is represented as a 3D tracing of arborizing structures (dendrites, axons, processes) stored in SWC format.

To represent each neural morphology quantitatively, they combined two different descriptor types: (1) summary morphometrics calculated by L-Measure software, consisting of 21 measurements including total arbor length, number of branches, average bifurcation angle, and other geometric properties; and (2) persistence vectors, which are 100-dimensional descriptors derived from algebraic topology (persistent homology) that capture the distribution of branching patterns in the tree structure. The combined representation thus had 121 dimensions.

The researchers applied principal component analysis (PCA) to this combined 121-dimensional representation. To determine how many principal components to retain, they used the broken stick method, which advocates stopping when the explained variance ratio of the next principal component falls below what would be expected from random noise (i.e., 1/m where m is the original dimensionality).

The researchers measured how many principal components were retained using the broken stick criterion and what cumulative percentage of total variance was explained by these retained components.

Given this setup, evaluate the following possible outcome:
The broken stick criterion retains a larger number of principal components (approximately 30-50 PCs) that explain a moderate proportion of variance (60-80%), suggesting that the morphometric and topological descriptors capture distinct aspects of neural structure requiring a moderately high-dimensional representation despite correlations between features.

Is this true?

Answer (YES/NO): NO